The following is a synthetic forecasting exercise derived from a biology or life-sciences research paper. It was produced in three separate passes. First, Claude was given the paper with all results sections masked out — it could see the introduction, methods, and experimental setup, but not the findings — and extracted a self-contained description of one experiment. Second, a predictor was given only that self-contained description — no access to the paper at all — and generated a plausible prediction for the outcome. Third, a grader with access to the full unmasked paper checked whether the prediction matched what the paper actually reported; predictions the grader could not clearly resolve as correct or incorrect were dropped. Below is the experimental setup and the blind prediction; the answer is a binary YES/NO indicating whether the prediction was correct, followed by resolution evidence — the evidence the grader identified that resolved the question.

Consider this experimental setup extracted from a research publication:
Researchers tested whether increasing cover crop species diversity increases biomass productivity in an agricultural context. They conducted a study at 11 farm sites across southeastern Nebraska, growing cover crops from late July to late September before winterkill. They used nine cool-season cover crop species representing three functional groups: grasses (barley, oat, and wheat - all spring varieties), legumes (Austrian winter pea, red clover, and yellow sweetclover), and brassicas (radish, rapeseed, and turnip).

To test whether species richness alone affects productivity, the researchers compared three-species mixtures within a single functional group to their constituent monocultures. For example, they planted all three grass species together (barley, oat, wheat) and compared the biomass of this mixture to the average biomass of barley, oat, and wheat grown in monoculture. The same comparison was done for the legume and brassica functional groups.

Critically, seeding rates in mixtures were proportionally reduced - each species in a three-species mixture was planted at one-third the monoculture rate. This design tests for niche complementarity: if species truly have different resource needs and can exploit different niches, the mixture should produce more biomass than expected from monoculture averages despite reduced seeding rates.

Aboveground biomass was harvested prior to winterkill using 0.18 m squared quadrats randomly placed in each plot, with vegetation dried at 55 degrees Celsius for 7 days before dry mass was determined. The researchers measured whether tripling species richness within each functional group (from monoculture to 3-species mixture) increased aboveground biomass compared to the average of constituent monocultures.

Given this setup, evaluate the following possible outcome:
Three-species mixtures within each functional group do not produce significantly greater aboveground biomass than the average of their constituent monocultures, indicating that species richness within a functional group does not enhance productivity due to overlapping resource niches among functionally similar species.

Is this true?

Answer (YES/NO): YES